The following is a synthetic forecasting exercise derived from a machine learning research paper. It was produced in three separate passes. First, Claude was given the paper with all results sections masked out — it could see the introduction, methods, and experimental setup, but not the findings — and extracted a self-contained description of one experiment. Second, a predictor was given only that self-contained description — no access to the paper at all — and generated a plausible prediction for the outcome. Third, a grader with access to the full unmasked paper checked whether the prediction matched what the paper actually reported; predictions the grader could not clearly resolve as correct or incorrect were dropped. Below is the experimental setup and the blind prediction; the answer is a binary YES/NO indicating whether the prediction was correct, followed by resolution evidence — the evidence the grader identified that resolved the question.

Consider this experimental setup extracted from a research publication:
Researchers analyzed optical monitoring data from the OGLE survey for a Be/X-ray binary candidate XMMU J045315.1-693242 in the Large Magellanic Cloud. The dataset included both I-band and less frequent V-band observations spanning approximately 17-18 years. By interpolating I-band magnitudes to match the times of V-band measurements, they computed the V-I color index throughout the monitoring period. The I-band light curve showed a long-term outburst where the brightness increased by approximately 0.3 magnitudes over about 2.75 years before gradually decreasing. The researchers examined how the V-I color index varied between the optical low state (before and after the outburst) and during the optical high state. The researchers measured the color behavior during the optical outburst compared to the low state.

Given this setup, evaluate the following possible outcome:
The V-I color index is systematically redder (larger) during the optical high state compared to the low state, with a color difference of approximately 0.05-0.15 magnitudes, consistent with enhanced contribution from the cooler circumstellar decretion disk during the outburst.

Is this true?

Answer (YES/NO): NO